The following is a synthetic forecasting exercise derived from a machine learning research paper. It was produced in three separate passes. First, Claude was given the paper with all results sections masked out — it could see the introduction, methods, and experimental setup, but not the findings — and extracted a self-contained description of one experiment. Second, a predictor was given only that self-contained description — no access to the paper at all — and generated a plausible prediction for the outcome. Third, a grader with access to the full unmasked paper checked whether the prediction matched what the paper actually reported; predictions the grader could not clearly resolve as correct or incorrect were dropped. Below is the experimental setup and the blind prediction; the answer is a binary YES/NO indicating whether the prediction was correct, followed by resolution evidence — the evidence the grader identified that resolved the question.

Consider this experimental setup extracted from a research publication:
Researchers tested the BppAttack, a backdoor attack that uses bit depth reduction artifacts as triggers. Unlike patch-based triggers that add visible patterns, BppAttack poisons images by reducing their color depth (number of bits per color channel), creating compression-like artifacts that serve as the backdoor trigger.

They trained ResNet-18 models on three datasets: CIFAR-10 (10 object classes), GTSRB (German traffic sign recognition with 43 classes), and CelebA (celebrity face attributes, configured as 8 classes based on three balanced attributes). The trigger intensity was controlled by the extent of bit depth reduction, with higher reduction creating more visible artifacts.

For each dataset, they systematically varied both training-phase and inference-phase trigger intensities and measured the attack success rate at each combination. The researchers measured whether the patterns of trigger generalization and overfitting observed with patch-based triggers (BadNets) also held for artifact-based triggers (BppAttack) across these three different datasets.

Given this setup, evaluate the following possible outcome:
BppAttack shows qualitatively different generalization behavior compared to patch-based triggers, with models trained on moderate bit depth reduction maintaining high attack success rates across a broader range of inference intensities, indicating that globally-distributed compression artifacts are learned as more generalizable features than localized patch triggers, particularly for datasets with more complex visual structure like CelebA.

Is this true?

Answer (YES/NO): NO